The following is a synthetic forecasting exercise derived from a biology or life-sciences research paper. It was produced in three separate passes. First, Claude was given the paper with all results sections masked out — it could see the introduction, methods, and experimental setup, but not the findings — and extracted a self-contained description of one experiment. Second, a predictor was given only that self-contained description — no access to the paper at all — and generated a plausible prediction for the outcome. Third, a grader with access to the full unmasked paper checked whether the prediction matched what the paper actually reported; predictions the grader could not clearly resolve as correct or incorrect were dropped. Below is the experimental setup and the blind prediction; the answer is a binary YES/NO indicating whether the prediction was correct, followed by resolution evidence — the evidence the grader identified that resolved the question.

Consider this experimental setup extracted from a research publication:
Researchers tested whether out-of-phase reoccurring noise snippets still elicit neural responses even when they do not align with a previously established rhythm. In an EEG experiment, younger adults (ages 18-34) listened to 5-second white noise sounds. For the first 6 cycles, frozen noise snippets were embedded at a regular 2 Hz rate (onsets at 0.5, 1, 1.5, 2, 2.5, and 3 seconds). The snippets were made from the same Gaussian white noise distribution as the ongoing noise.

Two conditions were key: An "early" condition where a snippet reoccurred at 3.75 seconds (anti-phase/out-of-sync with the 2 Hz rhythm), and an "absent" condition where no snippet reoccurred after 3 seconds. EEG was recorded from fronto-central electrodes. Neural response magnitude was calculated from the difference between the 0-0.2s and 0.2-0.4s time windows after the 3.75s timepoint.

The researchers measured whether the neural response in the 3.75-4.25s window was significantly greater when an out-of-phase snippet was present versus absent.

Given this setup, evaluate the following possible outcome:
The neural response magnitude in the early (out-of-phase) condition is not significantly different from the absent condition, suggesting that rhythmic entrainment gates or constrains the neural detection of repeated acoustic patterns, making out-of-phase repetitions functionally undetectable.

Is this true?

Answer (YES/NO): NO